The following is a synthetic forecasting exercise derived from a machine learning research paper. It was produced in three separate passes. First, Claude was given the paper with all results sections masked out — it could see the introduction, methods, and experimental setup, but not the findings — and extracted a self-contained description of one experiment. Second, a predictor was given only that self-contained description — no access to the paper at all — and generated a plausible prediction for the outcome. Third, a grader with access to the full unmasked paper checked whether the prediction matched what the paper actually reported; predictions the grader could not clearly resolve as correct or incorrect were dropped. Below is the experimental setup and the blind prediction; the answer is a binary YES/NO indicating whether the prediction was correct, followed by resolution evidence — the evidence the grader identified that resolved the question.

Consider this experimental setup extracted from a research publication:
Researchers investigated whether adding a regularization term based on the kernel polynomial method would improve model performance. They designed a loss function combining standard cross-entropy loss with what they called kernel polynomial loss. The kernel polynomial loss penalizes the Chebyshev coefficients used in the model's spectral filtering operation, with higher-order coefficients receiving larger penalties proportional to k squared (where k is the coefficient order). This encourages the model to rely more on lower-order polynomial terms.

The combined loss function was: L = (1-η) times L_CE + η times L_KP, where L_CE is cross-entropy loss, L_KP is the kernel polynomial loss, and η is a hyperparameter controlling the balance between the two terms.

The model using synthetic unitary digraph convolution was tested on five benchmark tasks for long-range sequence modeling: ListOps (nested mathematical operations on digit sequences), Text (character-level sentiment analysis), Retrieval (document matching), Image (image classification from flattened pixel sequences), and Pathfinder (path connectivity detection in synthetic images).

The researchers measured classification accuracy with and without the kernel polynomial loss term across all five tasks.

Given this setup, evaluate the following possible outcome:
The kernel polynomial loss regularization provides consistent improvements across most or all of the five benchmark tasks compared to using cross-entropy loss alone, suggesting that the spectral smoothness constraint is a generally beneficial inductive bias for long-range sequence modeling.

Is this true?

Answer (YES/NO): YES